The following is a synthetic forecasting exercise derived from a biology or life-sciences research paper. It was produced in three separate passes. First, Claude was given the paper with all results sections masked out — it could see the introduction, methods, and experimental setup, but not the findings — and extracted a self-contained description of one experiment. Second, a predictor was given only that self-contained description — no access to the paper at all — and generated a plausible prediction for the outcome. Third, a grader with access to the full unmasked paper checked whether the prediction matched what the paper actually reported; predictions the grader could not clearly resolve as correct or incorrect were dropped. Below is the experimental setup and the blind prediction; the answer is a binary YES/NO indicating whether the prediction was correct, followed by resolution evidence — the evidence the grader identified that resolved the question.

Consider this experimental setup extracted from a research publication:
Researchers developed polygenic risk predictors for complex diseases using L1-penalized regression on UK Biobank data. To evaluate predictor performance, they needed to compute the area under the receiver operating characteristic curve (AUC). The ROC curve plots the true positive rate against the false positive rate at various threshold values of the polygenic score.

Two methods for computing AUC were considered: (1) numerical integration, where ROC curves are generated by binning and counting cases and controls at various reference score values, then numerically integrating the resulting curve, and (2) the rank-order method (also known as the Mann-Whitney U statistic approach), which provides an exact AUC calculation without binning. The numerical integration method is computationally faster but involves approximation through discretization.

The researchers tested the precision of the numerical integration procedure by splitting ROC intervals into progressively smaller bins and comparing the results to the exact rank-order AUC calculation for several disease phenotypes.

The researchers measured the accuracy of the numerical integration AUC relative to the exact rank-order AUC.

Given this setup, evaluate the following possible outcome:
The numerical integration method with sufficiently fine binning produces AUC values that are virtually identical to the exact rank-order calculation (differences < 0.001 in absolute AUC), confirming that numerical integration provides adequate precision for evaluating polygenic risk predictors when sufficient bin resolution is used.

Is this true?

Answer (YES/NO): NO